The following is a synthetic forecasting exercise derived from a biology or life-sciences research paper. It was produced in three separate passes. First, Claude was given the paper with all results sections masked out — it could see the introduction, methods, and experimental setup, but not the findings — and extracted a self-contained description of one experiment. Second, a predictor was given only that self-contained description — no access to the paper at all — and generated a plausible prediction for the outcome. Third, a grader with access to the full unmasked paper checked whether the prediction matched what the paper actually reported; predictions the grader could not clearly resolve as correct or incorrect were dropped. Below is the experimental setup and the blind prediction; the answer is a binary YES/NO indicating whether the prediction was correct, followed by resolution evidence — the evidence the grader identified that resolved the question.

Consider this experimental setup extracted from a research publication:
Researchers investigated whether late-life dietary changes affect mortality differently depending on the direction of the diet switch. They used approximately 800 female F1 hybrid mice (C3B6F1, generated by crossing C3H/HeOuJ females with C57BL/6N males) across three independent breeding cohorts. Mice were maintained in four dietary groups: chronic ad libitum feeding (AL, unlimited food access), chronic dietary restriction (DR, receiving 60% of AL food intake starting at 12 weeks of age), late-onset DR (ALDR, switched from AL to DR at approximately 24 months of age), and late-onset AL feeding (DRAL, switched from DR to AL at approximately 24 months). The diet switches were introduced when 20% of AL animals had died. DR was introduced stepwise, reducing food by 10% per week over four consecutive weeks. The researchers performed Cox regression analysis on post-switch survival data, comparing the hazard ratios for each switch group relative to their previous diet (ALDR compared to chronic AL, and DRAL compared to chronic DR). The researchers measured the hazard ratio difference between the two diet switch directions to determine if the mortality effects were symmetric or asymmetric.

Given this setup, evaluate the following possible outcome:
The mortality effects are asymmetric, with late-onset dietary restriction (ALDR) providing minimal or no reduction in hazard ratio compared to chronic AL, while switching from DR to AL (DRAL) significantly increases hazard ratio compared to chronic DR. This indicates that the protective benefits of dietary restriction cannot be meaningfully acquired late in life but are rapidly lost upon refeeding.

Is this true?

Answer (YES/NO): YES